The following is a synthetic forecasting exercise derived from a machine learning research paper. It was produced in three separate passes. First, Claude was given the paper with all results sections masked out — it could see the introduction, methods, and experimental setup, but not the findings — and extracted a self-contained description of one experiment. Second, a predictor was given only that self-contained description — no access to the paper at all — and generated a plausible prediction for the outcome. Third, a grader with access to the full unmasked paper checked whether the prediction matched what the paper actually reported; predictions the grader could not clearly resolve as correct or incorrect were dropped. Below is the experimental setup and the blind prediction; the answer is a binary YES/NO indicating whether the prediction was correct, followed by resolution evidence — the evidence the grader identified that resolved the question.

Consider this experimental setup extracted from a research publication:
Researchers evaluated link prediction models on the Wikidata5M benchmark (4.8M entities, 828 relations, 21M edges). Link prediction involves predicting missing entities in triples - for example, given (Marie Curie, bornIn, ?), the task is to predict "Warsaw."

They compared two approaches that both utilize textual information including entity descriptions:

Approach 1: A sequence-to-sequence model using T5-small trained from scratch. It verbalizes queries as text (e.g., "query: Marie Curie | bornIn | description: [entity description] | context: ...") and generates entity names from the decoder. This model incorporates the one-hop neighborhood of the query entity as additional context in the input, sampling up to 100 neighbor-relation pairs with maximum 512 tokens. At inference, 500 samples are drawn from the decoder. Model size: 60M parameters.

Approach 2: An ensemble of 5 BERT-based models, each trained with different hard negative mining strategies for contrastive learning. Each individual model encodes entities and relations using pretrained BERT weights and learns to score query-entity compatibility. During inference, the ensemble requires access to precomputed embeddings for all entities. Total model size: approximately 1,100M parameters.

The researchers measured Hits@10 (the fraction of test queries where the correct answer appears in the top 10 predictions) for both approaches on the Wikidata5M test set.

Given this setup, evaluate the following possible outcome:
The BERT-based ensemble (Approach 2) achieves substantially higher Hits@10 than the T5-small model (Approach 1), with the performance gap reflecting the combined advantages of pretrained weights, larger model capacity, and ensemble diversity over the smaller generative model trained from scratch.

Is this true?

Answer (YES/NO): NO